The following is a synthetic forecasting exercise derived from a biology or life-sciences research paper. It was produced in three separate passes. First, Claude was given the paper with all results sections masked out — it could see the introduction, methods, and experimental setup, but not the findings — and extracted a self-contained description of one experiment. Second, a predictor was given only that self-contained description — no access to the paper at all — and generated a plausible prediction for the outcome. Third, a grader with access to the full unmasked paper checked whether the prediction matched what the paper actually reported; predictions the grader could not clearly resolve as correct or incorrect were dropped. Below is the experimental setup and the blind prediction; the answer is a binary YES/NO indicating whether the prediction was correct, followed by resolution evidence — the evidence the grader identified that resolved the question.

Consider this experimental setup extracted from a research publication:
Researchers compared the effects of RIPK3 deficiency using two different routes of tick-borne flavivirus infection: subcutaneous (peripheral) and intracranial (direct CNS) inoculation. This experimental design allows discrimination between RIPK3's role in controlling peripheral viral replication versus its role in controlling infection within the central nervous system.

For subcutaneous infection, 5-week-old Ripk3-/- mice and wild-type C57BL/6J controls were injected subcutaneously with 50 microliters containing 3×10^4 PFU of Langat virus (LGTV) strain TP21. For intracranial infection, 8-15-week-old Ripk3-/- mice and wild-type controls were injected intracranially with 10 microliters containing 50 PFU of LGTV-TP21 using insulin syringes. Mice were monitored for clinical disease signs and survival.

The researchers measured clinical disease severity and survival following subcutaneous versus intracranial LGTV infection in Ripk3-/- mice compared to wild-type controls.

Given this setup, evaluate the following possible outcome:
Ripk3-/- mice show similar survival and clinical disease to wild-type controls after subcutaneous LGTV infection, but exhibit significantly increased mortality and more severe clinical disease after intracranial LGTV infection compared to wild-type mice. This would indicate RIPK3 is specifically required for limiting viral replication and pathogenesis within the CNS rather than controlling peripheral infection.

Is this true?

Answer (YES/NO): NO